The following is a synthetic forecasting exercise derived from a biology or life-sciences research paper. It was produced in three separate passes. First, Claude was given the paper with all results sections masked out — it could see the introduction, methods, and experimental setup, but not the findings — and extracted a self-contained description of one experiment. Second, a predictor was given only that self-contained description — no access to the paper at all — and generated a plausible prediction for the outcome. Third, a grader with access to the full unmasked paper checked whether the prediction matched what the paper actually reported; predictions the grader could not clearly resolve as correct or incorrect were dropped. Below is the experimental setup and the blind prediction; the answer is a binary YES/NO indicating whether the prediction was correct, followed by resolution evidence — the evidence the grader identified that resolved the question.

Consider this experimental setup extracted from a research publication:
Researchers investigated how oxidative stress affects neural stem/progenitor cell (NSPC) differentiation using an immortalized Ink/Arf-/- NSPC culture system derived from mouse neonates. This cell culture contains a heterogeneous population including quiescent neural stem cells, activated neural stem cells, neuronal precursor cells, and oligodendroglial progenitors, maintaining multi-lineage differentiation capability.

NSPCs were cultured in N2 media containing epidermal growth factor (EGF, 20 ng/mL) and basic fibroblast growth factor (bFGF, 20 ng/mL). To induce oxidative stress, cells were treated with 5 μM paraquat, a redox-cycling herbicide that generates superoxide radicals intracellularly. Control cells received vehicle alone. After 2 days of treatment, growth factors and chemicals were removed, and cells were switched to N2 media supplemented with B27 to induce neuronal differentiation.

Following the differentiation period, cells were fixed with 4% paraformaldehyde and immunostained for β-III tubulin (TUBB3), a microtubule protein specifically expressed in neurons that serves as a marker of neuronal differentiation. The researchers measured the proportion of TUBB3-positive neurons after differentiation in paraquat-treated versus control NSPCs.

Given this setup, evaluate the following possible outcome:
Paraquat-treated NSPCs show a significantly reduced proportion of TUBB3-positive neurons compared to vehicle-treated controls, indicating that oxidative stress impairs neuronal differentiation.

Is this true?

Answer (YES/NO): YES